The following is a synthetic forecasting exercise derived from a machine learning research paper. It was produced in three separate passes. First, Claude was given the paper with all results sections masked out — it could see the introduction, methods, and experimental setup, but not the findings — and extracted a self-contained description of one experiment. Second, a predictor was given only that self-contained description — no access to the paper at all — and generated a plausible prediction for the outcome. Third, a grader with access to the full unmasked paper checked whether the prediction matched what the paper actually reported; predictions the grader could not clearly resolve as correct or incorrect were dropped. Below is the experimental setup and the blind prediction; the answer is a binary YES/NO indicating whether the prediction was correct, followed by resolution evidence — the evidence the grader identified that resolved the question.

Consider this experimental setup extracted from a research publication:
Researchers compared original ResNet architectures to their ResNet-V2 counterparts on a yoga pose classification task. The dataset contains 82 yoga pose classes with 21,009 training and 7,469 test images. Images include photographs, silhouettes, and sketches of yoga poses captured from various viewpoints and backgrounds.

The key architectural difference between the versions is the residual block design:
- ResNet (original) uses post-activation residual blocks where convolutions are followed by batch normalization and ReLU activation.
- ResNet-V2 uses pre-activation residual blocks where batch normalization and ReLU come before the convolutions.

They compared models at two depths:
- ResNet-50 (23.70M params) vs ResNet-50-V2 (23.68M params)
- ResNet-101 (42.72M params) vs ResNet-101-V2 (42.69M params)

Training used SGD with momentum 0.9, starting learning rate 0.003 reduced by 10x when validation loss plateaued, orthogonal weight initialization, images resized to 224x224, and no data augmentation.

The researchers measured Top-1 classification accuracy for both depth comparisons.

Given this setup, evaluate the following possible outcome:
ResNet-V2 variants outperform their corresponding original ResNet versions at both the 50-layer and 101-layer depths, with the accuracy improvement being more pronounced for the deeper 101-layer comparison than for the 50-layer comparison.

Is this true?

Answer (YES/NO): NO